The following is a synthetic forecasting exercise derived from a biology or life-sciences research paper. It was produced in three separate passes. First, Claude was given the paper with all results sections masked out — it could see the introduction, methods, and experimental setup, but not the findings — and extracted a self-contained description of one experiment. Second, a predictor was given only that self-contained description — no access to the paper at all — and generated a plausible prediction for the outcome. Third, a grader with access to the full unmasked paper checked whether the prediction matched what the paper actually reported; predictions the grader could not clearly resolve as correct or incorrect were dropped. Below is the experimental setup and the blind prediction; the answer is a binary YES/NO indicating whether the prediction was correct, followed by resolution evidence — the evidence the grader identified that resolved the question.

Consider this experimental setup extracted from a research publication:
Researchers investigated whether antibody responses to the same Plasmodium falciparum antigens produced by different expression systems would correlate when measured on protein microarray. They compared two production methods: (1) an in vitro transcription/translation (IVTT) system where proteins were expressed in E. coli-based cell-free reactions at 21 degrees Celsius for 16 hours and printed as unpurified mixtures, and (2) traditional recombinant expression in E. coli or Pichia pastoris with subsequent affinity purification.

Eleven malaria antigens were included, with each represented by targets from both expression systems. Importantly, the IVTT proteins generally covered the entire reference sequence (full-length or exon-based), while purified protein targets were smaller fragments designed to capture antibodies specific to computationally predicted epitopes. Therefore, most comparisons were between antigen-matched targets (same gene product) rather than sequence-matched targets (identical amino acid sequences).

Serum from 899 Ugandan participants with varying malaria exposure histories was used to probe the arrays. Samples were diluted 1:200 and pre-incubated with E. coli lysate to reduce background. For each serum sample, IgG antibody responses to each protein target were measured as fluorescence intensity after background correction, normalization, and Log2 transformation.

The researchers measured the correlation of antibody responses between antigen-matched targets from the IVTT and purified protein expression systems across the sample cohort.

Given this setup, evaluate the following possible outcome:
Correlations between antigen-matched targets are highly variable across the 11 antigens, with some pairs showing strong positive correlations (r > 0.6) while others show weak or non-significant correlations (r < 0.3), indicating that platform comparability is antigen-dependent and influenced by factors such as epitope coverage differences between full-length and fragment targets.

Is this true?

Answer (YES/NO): YES